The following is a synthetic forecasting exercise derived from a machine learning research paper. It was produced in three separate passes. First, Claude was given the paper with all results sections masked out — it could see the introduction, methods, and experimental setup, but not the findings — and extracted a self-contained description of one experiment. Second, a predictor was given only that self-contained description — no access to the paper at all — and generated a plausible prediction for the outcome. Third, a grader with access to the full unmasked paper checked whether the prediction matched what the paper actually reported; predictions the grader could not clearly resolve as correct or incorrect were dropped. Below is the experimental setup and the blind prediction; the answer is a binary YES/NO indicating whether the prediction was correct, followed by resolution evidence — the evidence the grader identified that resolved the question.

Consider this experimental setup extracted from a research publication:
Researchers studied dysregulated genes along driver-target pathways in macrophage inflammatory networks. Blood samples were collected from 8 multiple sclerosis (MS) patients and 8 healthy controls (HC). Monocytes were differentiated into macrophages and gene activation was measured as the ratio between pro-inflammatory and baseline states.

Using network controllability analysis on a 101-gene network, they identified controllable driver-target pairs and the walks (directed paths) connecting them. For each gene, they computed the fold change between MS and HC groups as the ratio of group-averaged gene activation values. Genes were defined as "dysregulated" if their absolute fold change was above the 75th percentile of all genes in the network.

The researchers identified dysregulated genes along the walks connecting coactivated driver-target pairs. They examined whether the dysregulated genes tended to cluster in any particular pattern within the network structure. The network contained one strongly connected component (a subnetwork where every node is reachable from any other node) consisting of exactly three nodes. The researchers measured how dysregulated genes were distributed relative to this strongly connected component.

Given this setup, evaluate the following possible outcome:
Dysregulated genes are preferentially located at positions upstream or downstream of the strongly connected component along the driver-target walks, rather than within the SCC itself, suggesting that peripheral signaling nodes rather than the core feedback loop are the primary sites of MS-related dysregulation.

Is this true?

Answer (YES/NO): NO